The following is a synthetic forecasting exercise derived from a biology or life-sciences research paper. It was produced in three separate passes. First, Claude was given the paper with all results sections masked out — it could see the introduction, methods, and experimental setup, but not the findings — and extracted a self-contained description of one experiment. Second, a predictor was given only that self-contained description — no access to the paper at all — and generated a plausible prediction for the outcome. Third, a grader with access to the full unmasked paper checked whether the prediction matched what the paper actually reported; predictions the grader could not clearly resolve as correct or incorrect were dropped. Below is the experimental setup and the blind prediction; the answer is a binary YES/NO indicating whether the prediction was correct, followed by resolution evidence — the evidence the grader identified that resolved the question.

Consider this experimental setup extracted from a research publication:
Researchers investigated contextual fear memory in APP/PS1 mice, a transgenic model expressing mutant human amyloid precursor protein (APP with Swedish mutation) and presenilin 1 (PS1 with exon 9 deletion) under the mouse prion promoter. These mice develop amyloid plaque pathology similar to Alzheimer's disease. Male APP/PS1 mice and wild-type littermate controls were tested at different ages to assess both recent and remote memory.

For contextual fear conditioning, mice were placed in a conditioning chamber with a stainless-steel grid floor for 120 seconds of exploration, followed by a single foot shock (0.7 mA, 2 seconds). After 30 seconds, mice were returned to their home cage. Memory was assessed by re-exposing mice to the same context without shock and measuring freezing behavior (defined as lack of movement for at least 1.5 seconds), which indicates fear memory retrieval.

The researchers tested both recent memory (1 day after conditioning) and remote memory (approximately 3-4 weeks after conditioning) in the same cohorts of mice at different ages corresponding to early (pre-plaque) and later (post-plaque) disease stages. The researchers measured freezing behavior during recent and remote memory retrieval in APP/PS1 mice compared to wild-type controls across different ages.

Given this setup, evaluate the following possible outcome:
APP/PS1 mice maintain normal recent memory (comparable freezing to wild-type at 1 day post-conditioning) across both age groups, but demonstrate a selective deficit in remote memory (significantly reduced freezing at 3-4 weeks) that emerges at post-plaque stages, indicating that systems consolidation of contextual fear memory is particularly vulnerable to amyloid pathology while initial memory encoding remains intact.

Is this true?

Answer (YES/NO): NO